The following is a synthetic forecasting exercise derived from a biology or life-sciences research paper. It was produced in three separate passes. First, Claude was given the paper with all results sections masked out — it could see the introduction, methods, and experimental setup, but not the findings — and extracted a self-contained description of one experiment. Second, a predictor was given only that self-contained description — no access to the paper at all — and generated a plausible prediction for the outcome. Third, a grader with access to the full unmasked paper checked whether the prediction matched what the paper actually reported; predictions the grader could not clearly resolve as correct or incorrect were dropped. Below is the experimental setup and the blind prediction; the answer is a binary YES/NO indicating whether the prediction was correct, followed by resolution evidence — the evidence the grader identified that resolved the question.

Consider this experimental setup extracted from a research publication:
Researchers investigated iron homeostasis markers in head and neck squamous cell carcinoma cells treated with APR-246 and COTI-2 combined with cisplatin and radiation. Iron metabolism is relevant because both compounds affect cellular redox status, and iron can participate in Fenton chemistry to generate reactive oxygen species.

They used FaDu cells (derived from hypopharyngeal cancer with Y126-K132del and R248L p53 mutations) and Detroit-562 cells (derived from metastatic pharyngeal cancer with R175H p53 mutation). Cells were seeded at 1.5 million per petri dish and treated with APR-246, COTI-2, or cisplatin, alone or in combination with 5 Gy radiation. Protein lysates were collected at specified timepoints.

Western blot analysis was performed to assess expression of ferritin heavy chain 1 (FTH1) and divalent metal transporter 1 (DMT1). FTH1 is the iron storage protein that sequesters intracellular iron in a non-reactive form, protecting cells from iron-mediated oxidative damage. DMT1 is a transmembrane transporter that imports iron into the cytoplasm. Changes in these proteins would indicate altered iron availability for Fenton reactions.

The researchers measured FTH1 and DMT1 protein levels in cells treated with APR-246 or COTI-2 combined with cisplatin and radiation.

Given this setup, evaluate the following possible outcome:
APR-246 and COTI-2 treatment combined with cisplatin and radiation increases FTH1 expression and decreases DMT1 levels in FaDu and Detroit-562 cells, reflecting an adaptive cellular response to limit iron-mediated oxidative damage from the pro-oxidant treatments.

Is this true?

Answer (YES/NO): NO